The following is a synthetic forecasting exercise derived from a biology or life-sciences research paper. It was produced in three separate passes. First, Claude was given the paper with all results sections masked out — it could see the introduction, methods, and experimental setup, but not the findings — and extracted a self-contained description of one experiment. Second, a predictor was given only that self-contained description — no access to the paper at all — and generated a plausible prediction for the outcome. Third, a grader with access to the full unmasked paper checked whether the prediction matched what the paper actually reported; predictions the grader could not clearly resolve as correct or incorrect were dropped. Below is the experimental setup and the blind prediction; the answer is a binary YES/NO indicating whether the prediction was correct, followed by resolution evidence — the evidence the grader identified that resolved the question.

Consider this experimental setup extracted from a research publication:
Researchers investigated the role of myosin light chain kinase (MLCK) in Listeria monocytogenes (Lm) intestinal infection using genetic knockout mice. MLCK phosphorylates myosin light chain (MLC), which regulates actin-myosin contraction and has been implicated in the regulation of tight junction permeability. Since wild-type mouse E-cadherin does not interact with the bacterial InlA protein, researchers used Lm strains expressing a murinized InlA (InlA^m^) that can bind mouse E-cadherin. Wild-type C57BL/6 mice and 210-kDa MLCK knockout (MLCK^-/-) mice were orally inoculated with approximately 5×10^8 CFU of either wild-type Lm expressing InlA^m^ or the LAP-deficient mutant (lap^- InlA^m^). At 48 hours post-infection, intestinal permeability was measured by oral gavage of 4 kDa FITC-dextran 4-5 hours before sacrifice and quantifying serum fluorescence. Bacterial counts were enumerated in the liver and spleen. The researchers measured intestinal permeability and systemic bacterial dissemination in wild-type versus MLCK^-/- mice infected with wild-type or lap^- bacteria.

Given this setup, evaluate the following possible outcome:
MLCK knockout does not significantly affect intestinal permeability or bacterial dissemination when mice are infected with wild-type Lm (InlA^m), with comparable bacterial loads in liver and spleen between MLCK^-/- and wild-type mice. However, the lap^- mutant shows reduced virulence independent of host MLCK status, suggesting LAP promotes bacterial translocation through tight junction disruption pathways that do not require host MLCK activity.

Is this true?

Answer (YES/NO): NO